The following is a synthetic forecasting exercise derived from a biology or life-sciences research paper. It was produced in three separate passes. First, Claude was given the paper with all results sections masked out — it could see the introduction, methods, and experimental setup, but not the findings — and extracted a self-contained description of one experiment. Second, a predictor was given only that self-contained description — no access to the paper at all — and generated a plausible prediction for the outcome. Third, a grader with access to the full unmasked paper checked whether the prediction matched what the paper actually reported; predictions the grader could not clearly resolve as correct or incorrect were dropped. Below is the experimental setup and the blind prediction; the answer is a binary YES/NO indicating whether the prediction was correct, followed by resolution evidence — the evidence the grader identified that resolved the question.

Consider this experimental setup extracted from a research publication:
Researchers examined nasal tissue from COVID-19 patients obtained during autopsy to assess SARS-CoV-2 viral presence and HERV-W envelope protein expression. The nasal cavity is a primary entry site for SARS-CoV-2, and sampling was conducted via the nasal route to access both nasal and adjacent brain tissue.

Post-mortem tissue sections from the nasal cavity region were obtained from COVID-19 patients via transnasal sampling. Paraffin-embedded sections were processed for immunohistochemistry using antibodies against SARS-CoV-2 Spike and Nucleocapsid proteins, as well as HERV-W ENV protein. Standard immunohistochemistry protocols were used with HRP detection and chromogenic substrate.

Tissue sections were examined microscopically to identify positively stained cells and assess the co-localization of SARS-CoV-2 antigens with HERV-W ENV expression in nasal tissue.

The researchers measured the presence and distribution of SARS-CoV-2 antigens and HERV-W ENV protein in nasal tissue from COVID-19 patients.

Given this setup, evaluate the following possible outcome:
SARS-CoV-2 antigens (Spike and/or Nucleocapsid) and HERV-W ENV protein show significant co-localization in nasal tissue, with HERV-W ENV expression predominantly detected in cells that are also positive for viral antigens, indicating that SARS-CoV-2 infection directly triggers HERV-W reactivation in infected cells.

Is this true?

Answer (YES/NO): NO